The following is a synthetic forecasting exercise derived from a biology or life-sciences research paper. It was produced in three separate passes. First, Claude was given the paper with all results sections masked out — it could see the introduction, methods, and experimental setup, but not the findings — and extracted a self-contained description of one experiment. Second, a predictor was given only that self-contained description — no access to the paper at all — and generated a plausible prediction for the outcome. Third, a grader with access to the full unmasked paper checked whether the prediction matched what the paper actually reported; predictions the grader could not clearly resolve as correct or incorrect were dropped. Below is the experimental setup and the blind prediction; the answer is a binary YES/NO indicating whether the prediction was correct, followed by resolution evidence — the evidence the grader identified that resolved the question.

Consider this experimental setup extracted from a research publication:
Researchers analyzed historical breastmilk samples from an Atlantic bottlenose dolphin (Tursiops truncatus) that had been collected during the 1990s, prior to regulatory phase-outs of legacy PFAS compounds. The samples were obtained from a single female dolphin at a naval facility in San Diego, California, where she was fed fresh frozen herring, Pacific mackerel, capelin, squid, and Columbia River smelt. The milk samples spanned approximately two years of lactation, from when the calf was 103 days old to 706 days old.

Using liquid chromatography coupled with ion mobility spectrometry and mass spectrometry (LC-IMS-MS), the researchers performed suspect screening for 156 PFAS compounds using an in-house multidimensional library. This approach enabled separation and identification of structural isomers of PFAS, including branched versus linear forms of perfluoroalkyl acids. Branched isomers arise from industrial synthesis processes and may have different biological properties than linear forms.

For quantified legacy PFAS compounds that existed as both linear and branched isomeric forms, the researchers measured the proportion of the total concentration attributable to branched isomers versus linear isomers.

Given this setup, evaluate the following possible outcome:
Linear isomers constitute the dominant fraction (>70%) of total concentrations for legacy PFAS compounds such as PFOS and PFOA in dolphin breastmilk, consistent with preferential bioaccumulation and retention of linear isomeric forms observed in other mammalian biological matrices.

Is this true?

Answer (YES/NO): YES